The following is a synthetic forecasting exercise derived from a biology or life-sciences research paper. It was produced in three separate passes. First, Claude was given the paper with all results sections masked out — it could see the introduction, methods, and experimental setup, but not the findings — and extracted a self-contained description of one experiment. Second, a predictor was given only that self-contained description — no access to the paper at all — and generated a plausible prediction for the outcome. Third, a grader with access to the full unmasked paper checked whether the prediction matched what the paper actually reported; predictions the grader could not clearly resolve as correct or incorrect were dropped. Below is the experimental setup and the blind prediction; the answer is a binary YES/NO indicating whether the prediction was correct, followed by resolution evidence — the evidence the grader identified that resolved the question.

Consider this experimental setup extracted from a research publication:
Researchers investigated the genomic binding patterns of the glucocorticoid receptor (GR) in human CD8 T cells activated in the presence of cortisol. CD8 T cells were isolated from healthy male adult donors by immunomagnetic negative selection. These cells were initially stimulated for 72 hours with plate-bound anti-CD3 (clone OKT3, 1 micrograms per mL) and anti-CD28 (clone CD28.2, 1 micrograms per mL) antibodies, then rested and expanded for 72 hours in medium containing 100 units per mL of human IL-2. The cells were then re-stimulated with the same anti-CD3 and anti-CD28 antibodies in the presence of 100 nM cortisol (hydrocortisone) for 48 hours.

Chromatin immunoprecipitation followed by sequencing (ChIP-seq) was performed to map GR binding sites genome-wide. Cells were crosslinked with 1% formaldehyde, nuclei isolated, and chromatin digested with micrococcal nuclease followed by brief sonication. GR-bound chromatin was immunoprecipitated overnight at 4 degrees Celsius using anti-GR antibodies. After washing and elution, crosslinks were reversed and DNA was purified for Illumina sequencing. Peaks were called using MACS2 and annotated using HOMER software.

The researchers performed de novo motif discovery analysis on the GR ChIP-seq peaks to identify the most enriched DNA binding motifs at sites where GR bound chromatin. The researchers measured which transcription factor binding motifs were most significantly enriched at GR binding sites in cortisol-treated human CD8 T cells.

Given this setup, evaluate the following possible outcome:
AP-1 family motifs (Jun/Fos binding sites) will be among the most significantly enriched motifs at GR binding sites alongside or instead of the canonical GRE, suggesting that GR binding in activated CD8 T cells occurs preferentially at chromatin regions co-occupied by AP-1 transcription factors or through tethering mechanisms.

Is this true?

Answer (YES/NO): NO